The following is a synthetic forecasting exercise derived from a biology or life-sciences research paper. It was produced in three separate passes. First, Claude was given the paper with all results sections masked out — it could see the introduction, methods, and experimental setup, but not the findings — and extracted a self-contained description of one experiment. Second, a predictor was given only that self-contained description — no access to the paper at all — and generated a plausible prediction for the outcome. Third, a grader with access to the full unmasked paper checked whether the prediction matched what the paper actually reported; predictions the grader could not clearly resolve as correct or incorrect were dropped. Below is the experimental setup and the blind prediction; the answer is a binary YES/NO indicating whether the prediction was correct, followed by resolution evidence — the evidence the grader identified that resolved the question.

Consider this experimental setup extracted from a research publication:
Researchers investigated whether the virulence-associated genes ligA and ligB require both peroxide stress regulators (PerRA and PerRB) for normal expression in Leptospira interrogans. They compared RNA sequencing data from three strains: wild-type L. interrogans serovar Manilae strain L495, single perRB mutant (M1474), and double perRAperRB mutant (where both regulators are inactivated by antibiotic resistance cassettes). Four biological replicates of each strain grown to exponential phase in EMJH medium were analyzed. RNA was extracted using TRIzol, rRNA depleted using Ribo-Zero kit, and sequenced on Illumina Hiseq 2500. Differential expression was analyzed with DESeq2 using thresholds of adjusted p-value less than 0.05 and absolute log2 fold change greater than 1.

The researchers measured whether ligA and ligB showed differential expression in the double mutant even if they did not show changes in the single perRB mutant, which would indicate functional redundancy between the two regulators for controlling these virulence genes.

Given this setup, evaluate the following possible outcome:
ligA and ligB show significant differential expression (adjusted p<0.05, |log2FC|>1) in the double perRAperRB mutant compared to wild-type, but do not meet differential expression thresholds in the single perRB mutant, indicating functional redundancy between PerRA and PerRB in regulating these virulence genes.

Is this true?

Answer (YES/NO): YES